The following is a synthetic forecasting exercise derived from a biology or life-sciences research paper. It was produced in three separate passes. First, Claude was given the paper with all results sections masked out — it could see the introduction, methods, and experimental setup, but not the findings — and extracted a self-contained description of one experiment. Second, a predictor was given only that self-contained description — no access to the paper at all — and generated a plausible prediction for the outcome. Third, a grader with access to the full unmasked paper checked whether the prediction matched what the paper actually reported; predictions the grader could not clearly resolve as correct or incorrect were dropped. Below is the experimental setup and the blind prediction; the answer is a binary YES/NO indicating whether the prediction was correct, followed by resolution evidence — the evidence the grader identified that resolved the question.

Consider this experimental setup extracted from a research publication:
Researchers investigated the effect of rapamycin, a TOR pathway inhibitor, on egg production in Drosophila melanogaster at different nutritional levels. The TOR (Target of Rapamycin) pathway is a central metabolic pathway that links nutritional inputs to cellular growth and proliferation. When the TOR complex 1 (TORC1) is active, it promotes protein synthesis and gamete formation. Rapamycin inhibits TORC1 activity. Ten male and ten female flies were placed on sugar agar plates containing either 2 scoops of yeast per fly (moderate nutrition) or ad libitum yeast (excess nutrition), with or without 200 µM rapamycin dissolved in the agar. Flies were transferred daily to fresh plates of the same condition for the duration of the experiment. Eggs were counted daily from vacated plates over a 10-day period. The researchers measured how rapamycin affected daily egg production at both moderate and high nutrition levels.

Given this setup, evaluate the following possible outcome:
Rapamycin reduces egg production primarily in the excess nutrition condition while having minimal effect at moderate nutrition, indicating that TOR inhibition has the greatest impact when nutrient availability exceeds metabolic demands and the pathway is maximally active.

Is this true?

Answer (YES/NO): NO